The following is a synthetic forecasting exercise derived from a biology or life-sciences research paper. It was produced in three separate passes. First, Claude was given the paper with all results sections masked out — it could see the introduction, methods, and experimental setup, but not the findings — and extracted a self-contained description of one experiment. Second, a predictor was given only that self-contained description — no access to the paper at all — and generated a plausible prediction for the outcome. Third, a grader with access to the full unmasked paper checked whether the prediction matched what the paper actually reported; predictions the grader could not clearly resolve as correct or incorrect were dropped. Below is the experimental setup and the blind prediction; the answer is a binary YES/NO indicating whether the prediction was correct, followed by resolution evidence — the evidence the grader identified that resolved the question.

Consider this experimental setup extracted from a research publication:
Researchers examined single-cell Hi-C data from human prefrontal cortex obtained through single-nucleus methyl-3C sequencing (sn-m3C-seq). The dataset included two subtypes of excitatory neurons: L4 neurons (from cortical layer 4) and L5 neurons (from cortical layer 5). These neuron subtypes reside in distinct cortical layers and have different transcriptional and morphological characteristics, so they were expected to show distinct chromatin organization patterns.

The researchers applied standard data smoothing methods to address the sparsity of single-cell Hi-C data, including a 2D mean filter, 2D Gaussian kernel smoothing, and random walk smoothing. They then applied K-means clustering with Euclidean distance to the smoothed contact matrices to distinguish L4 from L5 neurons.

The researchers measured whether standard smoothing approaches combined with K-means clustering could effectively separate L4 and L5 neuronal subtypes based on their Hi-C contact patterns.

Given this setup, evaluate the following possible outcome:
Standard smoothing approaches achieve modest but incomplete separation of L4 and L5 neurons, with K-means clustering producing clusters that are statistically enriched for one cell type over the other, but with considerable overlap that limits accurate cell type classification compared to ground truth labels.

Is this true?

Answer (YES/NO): NO